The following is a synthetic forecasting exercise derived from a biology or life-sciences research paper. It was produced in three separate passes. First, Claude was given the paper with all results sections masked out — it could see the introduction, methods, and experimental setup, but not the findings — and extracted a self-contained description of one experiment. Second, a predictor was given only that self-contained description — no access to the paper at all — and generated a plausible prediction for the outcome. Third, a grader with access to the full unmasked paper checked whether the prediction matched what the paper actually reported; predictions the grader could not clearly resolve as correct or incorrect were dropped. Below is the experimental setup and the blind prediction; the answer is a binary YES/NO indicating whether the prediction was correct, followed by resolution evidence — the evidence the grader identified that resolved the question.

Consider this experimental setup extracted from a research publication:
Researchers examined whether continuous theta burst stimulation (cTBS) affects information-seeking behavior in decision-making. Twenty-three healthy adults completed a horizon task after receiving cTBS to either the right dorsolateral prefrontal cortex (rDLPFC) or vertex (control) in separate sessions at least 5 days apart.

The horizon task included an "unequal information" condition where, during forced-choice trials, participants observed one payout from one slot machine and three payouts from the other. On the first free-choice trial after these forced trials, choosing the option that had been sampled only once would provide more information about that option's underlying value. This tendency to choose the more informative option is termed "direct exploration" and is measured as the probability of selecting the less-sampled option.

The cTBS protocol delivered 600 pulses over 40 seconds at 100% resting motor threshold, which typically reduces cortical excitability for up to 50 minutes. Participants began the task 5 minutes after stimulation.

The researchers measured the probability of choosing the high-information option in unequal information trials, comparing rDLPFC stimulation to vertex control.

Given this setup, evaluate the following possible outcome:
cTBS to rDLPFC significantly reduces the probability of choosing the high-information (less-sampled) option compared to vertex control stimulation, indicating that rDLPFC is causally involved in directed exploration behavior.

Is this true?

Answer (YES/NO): NO